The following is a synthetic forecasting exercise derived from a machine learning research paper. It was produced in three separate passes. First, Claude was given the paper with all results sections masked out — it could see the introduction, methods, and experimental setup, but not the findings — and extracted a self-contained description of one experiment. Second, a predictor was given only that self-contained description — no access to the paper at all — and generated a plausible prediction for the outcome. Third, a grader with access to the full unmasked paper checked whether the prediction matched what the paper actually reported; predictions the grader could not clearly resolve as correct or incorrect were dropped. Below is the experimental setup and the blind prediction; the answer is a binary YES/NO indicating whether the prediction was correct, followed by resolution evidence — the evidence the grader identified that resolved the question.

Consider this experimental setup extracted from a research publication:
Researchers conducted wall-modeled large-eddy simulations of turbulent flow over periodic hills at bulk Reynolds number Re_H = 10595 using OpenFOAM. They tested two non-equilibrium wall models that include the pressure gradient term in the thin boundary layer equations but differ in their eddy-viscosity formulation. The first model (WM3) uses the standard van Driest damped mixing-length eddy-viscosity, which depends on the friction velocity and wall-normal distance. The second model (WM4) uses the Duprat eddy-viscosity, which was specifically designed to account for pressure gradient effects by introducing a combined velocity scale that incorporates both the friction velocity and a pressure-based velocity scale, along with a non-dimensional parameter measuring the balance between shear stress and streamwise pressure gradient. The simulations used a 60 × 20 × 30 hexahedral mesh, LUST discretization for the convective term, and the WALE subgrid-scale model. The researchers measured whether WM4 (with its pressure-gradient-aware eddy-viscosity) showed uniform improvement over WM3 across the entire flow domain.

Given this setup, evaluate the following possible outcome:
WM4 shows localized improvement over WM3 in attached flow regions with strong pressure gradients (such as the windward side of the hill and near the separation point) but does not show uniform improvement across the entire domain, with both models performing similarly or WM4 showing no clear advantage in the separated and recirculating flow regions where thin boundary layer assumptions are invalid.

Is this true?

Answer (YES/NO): NO